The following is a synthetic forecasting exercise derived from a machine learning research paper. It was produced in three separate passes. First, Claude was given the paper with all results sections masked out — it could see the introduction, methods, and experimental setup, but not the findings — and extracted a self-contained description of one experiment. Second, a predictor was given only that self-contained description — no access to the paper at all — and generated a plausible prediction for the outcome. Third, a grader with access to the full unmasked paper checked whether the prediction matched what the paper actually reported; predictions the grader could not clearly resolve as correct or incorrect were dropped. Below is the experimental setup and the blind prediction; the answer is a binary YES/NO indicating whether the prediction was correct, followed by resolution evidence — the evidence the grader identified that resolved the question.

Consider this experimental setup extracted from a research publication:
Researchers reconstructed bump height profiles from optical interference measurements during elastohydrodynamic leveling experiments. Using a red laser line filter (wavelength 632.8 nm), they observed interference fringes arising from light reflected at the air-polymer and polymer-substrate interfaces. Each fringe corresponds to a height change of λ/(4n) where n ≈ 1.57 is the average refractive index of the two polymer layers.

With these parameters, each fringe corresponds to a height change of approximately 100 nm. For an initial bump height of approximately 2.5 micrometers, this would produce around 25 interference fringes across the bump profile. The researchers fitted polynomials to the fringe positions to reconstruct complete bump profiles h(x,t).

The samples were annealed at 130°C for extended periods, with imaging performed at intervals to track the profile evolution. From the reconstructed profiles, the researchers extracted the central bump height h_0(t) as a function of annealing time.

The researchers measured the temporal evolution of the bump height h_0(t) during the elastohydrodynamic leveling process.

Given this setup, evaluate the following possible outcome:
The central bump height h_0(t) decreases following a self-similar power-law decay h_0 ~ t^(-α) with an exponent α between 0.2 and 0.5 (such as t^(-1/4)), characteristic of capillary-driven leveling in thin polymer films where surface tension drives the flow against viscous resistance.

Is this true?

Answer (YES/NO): NO